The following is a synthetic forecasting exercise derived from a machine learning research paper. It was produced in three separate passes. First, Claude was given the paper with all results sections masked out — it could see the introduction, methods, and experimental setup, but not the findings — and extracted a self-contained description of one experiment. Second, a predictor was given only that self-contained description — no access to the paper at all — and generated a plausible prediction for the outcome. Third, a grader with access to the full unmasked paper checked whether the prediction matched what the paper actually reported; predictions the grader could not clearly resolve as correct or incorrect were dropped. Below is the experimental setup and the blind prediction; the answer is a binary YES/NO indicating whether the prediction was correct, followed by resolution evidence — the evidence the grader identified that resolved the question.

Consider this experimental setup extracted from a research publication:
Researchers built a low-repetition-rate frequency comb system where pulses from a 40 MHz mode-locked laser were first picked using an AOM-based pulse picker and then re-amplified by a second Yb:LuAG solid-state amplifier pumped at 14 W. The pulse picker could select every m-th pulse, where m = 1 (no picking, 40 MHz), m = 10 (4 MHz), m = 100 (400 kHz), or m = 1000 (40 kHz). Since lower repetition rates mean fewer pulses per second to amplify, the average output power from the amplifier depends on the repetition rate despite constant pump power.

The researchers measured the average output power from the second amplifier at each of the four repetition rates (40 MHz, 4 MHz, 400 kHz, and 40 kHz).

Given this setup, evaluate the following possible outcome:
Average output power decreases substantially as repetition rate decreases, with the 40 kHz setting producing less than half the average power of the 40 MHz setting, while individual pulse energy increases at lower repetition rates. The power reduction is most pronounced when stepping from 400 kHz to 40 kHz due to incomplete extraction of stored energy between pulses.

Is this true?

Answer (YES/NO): NO